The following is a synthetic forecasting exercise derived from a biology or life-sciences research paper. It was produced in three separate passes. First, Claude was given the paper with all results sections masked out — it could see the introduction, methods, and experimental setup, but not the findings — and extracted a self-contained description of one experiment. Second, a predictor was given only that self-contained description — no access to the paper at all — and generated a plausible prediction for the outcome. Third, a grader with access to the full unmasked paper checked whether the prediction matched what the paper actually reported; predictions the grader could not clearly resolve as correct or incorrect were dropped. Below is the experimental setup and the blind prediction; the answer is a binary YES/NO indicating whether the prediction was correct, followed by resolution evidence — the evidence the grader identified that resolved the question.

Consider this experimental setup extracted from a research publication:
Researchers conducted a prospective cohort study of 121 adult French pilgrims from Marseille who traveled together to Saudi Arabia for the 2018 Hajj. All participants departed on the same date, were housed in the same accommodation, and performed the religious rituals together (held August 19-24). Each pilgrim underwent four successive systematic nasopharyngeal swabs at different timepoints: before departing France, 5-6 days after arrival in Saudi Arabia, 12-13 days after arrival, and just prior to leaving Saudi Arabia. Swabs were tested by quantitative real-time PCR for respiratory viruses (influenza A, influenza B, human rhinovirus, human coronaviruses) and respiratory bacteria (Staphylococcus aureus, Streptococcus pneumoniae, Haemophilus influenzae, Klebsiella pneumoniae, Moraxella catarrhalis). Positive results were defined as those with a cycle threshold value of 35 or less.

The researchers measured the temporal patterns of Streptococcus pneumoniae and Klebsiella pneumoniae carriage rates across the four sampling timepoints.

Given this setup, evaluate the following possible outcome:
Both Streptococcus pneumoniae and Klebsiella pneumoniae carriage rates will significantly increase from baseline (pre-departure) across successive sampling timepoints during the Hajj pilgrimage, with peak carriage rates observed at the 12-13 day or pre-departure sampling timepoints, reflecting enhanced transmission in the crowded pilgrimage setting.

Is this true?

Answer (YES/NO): YES